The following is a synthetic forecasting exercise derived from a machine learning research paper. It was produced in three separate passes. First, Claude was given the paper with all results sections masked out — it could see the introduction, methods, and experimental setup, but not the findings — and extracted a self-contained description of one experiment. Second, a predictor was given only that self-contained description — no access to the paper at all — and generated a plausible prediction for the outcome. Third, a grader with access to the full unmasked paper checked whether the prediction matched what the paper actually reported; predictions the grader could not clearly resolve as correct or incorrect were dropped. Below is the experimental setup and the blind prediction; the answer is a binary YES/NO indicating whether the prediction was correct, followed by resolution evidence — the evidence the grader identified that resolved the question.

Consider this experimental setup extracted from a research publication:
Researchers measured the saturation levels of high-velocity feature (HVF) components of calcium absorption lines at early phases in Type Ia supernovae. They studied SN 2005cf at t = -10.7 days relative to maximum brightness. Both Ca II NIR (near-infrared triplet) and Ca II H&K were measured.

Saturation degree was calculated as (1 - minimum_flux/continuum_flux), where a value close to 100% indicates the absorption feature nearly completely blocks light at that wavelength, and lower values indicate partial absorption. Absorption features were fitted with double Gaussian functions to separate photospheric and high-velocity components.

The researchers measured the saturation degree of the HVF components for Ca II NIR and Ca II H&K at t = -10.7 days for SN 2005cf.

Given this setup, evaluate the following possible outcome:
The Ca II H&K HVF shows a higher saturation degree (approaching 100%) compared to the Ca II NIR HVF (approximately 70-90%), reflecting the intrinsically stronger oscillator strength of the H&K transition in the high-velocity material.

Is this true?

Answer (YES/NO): NO